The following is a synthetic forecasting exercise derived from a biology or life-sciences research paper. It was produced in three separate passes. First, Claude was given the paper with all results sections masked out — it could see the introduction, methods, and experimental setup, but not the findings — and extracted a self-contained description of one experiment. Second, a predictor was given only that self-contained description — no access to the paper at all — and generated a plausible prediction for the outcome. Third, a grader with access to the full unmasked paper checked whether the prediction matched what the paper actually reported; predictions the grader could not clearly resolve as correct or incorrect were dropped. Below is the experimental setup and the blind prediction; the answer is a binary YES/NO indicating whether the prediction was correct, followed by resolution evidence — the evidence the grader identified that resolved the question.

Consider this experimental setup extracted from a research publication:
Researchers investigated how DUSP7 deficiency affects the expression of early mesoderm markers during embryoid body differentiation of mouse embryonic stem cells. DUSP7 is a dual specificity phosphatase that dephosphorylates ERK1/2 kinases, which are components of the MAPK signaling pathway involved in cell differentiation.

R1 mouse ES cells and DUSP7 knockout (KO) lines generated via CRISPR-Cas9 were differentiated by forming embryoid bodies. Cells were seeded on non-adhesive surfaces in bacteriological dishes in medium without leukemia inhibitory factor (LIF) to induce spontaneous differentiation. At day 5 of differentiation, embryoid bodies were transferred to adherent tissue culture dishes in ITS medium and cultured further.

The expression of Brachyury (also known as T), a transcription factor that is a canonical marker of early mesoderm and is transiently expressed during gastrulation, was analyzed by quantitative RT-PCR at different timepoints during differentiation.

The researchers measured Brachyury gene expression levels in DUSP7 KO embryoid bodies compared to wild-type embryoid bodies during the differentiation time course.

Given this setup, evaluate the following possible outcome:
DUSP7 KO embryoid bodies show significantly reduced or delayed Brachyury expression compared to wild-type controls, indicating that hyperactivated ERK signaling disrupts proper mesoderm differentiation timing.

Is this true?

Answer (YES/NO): NO